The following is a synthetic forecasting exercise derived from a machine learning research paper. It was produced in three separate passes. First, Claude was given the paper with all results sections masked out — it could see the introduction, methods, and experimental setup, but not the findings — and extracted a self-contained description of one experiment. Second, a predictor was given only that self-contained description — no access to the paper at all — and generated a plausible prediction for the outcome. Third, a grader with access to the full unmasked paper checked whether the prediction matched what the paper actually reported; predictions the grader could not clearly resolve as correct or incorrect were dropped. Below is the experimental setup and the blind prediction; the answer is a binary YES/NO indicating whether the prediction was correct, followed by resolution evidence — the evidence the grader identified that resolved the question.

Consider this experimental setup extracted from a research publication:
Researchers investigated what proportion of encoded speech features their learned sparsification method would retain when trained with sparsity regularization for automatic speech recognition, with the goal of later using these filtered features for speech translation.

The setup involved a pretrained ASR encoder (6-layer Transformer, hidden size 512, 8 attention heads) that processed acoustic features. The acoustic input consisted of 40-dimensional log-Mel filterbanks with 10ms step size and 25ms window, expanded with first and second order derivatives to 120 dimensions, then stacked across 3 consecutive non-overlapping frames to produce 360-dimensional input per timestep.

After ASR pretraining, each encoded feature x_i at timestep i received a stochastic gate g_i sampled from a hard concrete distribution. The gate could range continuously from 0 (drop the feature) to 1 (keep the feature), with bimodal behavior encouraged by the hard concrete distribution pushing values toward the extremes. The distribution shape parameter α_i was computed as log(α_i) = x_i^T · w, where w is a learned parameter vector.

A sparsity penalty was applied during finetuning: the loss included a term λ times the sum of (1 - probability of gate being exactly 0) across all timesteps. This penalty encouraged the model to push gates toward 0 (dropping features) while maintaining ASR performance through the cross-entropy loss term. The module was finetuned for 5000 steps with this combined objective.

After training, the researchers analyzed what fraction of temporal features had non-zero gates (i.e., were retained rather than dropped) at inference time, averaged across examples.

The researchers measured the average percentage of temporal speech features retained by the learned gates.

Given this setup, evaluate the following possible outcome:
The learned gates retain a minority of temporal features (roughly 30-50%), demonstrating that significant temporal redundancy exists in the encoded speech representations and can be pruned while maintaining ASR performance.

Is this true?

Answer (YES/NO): NO